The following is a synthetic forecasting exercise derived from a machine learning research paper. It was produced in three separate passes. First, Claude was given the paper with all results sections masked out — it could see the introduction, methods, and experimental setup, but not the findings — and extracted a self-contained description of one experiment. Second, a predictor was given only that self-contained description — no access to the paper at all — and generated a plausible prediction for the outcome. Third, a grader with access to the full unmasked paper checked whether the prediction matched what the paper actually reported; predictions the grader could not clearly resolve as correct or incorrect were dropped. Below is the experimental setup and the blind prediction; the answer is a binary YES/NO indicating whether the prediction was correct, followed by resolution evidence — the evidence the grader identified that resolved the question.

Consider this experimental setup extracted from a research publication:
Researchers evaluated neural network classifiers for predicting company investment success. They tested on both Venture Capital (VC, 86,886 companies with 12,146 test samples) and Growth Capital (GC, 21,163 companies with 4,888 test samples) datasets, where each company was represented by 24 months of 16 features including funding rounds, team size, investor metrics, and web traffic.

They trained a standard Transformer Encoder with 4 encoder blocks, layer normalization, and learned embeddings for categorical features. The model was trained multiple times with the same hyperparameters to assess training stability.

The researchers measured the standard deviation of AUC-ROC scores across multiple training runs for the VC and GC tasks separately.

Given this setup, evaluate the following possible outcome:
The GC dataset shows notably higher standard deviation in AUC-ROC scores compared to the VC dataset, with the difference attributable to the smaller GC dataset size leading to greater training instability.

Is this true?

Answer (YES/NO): NO